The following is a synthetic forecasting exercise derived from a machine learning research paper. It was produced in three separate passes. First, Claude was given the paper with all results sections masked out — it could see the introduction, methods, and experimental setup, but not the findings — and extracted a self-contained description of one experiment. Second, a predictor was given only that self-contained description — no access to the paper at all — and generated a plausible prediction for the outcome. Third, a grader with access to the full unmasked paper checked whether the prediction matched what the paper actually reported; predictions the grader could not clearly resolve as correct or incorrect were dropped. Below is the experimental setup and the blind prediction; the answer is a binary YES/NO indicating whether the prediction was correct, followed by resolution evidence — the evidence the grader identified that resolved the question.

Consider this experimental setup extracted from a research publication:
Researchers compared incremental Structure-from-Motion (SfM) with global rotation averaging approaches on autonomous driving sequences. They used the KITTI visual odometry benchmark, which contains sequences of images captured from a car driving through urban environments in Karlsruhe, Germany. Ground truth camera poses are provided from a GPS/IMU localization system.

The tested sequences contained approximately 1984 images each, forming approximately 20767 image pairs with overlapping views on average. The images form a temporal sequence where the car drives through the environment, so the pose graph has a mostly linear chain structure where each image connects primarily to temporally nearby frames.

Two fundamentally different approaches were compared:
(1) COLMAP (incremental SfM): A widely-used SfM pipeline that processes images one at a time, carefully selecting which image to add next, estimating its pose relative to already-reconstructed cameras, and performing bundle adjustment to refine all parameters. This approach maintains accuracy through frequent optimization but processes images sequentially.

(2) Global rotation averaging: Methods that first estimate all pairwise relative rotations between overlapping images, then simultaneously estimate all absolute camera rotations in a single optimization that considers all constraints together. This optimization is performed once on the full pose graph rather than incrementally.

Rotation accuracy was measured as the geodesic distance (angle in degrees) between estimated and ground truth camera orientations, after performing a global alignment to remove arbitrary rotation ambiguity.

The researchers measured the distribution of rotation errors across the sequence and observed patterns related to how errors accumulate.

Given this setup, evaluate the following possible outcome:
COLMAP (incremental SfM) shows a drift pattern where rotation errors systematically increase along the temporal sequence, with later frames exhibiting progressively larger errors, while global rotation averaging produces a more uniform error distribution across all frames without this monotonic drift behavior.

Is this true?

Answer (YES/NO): YES